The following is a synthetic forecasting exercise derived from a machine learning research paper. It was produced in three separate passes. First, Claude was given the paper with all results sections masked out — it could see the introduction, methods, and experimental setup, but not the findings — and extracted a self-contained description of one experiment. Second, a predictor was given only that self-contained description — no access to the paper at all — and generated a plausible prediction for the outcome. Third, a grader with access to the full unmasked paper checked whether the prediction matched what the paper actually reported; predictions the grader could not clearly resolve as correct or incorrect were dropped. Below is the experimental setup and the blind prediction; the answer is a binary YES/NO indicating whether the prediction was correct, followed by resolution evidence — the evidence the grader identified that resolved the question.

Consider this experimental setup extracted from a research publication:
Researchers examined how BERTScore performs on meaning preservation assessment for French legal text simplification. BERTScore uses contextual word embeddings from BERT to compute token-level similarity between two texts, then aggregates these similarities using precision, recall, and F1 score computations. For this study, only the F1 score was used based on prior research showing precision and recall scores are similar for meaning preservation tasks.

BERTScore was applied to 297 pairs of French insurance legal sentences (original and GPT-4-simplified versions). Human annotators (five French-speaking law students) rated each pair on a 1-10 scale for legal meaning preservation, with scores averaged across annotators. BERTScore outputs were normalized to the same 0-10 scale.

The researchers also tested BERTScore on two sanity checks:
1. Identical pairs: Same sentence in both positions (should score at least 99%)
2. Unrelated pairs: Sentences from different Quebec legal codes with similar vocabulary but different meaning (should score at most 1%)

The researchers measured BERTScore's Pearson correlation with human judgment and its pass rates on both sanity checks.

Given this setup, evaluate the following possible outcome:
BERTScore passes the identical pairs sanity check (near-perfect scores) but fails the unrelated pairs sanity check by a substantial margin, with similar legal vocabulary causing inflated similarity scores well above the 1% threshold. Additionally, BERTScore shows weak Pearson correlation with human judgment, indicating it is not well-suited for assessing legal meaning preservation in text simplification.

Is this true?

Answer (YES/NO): NO